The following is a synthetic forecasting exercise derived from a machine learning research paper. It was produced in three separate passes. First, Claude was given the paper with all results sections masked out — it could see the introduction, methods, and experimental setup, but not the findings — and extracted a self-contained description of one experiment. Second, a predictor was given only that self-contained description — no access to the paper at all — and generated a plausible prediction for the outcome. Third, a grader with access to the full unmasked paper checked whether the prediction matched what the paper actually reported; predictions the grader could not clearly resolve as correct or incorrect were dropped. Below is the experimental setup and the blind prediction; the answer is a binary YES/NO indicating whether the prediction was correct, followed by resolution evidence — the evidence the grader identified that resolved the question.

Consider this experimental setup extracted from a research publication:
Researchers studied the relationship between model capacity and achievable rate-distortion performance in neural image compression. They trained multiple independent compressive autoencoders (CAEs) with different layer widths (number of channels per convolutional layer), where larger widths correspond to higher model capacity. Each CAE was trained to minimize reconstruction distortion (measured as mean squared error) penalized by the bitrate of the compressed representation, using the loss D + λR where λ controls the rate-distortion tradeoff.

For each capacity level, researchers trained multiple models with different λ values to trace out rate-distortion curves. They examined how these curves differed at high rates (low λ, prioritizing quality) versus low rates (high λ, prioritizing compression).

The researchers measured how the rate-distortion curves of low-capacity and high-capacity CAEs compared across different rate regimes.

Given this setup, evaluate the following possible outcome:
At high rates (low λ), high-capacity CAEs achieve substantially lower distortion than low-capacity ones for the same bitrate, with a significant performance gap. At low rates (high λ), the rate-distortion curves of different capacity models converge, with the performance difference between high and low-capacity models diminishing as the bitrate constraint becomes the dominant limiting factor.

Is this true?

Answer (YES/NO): YES